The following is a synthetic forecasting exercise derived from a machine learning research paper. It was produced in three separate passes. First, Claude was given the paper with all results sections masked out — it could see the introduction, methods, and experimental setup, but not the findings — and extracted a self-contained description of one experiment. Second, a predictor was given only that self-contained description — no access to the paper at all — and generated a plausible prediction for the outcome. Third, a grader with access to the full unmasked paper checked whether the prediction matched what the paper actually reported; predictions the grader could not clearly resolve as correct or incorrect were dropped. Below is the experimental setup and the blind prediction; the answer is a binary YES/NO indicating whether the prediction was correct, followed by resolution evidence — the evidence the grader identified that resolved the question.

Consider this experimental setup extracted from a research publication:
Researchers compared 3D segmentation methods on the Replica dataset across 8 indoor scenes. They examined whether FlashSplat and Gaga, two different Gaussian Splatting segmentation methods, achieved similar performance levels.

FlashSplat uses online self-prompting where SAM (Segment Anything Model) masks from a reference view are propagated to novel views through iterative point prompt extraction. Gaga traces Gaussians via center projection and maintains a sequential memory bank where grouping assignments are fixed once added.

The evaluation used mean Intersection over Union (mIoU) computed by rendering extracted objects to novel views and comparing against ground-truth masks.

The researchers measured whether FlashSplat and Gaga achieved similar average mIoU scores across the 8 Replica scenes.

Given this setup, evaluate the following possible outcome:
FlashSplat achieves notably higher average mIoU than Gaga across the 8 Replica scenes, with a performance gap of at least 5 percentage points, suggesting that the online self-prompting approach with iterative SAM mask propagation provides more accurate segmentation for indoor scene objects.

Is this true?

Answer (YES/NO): NO